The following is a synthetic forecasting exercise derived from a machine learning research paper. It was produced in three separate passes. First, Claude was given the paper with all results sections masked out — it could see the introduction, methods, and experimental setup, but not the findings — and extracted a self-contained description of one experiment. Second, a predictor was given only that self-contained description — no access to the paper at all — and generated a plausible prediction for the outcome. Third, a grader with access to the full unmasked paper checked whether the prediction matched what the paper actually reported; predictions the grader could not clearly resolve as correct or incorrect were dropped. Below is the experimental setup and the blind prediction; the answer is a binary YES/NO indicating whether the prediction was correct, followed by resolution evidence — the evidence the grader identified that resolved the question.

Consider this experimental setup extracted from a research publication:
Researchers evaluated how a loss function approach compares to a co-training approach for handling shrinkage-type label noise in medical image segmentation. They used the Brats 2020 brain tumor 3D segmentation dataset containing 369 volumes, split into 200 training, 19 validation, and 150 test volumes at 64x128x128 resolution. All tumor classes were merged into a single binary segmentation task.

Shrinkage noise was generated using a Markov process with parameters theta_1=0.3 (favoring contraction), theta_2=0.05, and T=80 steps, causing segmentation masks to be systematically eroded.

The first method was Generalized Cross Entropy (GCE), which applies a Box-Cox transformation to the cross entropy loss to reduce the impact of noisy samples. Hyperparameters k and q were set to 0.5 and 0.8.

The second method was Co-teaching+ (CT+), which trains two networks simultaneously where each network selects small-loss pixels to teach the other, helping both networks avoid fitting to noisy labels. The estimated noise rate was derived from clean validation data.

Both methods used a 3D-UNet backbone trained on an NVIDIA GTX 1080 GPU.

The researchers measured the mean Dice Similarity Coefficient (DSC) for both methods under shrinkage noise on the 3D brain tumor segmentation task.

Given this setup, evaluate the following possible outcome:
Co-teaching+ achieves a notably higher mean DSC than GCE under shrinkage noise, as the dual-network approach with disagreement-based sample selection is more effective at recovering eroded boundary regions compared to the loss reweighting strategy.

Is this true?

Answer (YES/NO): YES